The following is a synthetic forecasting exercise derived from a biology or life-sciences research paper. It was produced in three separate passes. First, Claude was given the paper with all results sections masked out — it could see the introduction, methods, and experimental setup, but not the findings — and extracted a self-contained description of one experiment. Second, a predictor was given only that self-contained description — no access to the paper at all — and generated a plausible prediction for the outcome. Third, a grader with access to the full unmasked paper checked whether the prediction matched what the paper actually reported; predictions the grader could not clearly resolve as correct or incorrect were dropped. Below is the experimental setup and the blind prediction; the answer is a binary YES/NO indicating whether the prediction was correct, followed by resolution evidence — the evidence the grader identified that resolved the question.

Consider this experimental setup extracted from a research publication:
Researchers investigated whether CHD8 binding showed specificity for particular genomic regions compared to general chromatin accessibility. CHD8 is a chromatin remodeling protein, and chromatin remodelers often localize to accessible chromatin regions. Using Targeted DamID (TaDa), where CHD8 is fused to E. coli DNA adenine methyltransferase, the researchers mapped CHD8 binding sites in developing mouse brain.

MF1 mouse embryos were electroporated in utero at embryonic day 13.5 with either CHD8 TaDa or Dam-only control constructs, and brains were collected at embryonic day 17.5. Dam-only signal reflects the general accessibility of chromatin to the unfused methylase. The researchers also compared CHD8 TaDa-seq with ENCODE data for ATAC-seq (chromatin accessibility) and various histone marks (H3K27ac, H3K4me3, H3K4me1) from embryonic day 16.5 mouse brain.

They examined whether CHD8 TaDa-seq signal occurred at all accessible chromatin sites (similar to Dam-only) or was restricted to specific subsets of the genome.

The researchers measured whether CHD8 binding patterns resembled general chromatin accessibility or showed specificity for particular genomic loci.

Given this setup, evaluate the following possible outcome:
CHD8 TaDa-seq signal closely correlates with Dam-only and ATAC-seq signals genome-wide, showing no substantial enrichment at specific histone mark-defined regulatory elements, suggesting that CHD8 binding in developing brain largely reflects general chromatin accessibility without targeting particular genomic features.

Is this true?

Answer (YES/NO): NO